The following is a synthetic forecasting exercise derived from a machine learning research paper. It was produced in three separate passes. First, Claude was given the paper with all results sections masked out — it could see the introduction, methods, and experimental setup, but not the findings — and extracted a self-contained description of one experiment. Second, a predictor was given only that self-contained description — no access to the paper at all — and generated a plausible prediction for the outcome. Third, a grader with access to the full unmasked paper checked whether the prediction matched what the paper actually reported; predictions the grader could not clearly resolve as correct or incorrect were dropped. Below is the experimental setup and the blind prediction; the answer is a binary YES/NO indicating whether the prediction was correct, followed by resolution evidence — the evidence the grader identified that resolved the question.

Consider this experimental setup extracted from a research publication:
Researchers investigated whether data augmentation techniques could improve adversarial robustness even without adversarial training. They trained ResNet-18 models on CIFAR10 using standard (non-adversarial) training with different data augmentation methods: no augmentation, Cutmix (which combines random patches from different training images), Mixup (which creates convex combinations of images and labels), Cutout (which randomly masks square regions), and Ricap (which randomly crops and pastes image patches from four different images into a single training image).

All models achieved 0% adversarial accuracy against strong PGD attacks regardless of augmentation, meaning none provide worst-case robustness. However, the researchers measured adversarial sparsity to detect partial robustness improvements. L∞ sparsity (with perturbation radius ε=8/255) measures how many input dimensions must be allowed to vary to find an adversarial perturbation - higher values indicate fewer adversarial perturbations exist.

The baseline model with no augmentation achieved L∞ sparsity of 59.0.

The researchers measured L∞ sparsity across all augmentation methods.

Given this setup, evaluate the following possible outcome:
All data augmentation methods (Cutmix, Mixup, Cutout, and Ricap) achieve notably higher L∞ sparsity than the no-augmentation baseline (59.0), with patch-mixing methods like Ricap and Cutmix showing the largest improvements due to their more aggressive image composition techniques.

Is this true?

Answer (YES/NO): NO